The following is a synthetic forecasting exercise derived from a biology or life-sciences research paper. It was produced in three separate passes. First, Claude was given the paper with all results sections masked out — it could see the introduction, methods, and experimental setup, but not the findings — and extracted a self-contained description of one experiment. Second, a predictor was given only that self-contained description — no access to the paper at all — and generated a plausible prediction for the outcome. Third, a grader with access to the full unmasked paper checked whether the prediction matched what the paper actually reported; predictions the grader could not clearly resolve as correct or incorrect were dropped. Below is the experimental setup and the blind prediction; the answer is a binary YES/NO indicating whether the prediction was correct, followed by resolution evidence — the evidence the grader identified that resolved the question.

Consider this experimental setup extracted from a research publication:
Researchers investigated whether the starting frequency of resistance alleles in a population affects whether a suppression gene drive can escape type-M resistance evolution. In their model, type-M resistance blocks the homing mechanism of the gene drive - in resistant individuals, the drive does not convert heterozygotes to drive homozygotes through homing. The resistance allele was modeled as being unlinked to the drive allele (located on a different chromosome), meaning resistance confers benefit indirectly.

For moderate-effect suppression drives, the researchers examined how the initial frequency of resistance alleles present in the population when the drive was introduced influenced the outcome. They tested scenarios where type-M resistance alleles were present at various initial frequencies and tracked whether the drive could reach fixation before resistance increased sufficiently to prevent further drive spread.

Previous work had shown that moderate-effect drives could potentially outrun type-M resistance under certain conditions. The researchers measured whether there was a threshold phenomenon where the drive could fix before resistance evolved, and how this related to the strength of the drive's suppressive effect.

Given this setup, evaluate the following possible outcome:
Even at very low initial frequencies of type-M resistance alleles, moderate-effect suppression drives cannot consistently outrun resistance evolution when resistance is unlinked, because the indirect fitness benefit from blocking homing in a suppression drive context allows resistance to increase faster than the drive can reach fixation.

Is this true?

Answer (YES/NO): NO